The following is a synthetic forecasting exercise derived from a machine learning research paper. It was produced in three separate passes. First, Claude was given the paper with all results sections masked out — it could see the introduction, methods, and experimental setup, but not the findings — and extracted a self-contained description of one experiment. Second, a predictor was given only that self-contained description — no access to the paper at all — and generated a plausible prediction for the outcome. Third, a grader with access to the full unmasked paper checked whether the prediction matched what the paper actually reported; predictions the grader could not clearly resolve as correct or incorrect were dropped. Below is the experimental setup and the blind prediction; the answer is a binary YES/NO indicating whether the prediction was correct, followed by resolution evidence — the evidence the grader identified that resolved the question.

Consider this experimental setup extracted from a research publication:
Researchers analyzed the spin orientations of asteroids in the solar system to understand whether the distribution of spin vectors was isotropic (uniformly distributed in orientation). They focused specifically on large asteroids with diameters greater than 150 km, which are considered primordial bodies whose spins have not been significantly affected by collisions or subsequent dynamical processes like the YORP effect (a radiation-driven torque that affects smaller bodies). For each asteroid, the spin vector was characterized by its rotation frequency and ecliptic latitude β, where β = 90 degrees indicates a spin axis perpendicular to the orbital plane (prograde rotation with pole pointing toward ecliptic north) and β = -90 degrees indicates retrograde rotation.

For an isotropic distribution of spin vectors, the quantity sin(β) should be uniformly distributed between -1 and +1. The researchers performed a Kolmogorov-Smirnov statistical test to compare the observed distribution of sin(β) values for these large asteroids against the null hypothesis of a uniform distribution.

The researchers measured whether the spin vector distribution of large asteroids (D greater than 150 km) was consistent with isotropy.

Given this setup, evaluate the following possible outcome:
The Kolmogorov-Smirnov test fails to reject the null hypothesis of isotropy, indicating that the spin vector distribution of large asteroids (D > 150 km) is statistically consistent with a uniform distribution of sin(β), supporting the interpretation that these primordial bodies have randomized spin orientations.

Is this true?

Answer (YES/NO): NO